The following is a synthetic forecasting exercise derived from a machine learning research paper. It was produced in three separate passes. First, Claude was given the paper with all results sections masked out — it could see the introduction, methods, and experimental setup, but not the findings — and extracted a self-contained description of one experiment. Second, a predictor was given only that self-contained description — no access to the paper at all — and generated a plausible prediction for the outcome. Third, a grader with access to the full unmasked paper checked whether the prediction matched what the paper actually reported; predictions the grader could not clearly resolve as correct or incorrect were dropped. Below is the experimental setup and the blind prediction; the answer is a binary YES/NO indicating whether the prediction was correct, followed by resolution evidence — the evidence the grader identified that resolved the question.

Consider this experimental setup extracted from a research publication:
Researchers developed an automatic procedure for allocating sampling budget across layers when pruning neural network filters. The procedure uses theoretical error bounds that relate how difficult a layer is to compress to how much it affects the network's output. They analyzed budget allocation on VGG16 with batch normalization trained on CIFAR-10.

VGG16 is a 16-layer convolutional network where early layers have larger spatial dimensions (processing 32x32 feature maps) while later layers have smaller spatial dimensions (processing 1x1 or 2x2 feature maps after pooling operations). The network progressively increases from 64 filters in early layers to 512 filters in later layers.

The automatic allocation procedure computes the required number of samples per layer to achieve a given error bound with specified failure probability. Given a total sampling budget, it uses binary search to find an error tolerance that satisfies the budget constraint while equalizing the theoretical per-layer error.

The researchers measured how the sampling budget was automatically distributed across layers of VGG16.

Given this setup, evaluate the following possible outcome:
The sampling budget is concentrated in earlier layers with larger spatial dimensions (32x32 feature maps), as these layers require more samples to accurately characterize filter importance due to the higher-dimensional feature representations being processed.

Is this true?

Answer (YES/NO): NO